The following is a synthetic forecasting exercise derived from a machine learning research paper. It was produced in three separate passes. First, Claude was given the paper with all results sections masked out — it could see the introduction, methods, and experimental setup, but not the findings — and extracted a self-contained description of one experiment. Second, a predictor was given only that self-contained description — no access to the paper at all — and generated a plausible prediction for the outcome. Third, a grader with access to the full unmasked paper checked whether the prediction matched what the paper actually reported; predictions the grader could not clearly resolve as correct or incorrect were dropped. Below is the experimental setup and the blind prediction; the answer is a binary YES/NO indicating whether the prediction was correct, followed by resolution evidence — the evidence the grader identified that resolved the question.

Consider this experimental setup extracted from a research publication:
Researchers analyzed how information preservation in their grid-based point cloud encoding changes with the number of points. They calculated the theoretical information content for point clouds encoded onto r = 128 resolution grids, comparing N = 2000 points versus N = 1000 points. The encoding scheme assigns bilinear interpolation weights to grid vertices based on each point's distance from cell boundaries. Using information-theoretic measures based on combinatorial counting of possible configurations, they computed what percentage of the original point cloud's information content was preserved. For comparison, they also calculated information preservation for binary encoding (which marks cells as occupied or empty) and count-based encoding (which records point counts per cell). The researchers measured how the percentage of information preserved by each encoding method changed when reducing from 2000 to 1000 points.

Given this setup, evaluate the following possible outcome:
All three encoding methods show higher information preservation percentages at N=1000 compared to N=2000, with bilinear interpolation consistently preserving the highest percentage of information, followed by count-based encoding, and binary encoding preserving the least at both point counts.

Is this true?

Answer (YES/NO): YES